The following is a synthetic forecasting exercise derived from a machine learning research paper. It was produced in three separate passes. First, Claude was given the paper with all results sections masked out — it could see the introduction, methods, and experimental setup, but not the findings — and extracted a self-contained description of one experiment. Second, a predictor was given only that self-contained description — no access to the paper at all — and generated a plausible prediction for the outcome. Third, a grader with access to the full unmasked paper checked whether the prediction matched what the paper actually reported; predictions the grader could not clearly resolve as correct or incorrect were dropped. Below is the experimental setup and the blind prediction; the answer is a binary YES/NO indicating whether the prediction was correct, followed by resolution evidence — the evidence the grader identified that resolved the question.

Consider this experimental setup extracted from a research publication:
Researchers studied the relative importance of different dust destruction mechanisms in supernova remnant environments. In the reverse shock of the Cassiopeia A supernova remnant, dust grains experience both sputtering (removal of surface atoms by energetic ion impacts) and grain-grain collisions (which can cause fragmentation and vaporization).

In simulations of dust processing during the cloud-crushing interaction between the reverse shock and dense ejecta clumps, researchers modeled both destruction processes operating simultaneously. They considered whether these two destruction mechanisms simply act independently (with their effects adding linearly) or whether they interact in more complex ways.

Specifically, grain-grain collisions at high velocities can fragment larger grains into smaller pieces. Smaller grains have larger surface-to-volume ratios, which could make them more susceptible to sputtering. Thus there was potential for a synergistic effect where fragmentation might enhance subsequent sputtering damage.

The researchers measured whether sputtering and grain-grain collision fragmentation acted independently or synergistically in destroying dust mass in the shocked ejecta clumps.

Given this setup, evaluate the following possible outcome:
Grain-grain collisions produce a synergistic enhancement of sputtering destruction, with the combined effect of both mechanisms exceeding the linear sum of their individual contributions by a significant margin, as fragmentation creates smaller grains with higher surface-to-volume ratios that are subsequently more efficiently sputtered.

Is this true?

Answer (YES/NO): YES